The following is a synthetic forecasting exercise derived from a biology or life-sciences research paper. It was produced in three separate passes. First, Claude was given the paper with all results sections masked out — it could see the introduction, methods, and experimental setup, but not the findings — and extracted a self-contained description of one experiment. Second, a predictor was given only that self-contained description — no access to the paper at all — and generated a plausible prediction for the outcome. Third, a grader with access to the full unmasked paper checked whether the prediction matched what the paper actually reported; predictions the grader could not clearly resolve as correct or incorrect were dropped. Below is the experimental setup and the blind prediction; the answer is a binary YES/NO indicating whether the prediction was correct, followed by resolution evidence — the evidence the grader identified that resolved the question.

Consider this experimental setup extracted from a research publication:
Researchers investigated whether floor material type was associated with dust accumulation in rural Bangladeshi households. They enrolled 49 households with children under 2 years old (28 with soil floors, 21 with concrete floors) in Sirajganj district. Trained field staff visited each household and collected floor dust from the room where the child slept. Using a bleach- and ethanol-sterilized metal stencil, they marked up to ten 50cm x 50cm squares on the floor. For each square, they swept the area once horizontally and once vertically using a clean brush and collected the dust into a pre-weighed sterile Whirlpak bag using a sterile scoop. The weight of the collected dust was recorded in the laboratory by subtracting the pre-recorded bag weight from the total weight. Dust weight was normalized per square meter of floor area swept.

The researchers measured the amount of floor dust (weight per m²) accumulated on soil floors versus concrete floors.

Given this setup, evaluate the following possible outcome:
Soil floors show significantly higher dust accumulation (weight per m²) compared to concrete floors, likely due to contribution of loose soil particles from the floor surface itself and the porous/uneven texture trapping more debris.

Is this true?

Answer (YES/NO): YES